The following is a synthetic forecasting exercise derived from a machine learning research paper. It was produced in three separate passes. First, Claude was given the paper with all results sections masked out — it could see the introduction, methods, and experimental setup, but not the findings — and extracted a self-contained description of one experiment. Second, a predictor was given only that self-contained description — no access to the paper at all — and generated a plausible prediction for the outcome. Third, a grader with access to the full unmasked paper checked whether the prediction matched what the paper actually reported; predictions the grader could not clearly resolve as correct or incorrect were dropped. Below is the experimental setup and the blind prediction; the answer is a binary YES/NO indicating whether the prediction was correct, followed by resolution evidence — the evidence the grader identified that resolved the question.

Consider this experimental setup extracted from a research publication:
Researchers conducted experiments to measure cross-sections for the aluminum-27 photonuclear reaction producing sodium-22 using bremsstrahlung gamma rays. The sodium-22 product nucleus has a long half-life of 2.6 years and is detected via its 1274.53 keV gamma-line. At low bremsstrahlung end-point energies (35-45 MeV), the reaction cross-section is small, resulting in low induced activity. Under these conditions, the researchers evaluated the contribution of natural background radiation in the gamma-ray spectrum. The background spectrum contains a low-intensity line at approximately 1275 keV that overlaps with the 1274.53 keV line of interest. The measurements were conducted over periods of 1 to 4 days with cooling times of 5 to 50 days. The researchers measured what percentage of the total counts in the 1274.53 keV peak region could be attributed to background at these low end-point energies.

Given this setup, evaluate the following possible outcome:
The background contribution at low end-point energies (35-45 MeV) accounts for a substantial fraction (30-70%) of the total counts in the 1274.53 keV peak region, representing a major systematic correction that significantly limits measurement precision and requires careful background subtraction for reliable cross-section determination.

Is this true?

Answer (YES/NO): NO